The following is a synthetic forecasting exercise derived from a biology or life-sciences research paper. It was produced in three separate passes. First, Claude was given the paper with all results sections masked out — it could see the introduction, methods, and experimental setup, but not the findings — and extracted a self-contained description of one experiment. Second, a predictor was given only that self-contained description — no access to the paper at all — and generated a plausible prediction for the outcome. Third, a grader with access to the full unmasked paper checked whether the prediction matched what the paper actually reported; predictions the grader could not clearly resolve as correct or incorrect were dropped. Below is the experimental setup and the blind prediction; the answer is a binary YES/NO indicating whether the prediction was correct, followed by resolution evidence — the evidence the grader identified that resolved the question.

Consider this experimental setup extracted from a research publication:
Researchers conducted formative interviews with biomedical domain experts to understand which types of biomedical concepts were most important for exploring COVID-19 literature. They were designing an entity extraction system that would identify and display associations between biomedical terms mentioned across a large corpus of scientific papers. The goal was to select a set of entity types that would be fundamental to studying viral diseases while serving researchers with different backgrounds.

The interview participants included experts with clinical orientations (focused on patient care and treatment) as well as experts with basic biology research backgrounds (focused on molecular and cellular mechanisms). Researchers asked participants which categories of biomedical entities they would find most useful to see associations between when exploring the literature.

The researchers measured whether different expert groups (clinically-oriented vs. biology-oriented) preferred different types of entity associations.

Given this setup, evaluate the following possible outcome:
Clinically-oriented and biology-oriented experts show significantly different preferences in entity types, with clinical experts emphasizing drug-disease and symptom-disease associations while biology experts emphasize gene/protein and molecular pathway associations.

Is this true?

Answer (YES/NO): NO